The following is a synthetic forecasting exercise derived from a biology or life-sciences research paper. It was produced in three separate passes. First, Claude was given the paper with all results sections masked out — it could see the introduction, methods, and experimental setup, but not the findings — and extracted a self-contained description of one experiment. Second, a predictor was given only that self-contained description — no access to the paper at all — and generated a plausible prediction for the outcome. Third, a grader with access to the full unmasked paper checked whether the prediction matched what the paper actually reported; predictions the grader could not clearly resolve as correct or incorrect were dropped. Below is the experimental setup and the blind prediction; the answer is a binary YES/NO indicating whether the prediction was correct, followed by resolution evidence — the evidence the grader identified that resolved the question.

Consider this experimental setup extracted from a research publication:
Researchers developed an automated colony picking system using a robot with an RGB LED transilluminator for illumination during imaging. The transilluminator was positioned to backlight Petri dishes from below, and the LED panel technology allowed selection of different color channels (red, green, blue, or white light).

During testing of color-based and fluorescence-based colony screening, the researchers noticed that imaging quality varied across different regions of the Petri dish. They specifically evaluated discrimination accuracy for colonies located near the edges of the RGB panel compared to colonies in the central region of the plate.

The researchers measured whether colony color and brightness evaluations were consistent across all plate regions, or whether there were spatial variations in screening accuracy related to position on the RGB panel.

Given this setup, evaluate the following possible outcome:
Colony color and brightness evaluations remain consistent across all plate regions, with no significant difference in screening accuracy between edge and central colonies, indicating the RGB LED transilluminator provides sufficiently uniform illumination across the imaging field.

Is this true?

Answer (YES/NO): NO